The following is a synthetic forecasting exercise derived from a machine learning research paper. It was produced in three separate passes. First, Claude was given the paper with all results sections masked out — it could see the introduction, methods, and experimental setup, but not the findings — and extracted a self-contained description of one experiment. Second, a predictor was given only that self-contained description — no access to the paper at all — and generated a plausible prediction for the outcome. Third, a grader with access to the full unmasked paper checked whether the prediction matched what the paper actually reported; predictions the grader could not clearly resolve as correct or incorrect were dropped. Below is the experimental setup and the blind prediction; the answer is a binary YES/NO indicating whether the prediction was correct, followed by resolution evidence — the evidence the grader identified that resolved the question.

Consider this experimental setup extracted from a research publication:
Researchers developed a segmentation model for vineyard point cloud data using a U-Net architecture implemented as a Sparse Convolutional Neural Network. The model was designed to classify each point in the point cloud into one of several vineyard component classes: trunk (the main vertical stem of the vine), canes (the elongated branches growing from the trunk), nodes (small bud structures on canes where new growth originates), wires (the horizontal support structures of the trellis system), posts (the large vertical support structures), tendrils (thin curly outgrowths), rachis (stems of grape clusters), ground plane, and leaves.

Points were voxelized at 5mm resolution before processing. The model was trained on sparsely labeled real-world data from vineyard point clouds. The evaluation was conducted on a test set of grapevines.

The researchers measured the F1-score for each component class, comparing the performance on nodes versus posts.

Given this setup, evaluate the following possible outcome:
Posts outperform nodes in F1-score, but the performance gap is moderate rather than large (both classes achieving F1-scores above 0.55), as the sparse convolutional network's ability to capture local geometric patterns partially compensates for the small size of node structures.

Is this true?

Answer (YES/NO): YES